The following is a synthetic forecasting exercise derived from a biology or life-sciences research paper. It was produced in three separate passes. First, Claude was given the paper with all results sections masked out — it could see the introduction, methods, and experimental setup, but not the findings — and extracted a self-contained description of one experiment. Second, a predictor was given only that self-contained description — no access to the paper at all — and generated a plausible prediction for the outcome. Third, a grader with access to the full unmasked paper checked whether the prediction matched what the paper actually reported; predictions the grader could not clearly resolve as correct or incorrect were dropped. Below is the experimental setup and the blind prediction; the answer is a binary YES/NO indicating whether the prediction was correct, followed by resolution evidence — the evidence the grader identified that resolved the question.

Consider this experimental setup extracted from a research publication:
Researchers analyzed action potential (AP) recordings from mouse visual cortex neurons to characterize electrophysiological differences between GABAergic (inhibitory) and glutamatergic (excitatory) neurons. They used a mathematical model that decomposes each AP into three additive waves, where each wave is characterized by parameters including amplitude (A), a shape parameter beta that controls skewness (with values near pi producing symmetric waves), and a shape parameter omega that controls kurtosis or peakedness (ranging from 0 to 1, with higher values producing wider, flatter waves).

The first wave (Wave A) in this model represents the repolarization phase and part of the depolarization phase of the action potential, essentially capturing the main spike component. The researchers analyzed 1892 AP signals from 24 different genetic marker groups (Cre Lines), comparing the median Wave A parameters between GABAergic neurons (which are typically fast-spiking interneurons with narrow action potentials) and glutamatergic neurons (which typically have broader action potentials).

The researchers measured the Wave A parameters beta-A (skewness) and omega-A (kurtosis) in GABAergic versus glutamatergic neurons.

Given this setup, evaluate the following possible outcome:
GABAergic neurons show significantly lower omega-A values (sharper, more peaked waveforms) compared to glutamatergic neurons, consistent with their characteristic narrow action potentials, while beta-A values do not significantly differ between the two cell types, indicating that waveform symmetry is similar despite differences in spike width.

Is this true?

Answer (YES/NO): NO